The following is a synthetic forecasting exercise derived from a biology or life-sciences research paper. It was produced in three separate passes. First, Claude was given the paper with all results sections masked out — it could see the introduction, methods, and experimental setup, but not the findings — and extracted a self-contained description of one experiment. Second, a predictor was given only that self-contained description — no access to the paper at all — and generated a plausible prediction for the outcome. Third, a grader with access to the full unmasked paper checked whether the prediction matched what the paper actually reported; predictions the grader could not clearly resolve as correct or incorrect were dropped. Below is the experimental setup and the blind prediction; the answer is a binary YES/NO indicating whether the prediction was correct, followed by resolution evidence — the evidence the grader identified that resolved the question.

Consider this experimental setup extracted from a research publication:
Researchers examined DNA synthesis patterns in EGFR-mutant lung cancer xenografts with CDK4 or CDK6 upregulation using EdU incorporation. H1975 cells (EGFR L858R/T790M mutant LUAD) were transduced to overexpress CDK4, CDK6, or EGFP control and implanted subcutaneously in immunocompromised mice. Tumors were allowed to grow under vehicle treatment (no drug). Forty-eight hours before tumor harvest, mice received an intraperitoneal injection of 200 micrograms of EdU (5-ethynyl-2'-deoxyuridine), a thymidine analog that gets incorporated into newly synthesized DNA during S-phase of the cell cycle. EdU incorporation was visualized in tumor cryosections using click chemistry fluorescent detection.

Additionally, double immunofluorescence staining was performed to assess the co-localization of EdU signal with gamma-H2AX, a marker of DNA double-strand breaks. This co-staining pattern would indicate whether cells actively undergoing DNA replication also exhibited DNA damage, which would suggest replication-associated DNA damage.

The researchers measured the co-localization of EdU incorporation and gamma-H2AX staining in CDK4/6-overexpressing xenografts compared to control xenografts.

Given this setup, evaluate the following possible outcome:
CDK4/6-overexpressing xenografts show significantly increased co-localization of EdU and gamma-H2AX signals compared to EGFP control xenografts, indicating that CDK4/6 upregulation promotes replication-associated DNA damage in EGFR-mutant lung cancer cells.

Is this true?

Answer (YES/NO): YES